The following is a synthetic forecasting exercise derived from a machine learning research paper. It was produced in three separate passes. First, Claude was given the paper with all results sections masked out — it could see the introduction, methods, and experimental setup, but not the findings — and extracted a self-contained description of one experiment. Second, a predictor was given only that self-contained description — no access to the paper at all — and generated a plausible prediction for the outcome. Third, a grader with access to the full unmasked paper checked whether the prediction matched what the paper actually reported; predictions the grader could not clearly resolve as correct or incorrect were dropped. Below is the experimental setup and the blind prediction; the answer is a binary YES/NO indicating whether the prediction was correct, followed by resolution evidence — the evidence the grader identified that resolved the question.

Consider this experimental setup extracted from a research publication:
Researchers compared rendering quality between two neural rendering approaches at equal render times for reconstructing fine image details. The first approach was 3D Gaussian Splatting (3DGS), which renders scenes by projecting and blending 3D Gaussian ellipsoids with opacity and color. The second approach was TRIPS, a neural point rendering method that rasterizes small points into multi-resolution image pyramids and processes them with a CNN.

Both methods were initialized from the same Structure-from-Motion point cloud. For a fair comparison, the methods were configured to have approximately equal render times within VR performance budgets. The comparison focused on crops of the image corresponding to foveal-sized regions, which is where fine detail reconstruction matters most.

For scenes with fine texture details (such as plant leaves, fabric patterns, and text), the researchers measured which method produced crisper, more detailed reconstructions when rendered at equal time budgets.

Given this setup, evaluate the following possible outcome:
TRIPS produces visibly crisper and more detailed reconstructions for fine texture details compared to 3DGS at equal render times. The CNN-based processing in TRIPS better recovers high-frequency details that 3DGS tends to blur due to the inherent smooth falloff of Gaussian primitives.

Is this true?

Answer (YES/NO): YES